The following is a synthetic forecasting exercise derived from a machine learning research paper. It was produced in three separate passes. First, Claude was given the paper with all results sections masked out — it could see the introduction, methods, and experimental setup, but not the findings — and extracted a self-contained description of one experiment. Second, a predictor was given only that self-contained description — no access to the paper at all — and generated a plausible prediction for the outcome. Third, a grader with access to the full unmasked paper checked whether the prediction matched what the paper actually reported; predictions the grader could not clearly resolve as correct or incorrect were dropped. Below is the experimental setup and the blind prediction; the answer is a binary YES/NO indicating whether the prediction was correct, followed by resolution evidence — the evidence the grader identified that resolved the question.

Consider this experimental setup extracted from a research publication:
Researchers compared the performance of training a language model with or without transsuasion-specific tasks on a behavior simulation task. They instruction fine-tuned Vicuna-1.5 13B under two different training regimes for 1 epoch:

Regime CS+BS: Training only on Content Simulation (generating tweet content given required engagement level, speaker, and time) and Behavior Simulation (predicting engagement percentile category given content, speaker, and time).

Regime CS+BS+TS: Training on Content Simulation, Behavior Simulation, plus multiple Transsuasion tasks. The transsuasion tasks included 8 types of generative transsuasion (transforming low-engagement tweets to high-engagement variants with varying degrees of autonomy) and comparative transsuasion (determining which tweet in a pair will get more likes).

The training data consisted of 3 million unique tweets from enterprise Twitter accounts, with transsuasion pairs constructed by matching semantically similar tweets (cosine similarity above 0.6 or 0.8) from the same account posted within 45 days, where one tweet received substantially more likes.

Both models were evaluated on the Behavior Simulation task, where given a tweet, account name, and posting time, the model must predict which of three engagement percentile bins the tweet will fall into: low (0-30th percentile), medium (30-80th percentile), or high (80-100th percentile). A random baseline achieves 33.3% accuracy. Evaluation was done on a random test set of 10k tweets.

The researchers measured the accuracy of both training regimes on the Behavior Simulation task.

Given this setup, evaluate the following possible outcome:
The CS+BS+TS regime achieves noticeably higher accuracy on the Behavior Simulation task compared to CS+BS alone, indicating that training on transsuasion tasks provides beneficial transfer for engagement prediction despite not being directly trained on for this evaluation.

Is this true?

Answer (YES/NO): NO